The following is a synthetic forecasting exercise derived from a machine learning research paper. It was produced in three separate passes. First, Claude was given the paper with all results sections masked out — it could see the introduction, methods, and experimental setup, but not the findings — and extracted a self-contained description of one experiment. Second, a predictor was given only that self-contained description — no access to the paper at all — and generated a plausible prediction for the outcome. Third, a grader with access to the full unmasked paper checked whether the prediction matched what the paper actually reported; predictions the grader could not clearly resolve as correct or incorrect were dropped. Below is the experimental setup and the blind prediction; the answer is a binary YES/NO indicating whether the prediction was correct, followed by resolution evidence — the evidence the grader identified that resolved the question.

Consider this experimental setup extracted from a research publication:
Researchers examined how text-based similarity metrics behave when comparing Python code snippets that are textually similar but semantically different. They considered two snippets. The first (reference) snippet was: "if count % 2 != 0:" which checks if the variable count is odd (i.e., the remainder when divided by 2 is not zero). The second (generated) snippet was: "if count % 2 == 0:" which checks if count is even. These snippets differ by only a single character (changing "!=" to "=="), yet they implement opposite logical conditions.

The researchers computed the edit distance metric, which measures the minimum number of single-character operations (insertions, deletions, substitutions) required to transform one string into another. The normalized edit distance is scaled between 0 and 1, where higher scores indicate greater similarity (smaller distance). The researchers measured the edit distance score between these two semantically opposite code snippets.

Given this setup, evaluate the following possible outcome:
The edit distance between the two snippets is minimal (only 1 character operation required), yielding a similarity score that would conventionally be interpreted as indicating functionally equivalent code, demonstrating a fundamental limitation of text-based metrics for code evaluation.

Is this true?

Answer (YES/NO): YES